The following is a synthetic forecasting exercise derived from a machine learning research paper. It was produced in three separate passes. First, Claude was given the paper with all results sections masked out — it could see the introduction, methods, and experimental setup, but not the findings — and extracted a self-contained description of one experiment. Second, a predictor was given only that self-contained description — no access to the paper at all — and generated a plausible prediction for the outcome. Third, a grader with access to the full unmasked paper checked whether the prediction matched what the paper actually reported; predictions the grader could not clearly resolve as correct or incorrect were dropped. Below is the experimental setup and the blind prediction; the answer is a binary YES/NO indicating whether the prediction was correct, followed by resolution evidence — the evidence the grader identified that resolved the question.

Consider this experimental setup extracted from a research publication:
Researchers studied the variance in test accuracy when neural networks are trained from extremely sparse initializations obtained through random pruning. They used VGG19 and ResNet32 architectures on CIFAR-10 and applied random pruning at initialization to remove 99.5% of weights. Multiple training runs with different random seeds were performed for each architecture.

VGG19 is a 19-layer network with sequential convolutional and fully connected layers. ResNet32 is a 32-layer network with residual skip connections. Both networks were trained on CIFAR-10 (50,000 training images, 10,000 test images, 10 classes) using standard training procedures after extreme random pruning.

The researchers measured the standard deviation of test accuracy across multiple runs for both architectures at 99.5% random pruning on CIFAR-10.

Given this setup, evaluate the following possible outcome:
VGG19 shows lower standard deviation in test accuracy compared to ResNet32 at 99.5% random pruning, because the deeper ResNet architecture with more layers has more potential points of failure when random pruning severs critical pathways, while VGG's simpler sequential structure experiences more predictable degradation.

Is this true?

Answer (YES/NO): YES